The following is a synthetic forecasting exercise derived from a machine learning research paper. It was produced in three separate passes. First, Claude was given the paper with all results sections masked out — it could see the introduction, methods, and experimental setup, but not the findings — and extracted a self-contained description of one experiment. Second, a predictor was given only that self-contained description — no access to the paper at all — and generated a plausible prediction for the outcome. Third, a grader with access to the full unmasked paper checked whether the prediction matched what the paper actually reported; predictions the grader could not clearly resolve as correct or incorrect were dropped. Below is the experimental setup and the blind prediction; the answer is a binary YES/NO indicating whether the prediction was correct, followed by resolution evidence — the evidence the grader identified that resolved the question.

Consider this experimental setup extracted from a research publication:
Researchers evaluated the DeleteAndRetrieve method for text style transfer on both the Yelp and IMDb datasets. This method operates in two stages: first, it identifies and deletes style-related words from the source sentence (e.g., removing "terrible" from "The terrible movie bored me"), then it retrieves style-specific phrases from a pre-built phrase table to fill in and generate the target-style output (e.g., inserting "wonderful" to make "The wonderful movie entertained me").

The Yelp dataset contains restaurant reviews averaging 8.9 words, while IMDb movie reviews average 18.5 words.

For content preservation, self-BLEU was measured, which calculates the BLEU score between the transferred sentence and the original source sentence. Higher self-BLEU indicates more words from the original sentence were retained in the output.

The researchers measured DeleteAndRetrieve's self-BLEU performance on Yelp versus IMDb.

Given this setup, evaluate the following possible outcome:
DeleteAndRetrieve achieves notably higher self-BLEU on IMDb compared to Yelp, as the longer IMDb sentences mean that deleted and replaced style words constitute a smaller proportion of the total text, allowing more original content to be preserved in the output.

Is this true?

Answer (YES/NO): YES